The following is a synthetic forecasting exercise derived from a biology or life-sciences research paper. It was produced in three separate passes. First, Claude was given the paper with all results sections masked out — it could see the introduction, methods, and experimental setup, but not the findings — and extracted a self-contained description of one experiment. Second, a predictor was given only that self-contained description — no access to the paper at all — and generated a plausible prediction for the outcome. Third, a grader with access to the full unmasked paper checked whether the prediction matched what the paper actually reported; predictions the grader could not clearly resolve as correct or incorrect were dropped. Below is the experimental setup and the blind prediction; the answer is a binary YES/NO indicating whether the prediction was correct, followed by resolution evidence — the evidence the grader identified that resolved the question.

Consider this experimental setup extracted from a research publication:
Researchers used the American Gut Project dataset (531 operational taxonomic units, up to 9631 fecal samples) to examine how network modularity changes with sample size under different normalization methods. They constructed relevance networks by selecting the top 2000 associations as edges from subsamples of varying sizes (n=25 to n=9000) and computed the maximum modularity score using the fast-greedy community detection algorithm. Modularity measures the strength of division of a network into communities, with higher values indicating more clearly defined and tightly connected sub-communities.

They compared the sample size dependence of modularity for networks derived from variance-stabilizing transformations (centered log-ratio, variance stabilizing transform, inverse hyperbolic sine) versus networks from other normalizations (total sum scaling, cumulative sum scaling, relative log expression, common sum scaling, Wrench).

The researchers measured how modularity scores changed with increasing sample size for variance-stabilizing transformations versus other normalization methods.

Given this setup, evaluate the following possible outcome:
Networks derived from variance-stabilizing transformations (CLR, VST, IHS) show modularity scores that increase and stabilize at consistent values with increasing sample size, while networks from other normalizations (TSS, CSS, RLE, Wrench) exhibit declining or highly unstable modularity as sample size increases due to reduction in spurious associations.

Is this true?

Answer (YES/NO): YES